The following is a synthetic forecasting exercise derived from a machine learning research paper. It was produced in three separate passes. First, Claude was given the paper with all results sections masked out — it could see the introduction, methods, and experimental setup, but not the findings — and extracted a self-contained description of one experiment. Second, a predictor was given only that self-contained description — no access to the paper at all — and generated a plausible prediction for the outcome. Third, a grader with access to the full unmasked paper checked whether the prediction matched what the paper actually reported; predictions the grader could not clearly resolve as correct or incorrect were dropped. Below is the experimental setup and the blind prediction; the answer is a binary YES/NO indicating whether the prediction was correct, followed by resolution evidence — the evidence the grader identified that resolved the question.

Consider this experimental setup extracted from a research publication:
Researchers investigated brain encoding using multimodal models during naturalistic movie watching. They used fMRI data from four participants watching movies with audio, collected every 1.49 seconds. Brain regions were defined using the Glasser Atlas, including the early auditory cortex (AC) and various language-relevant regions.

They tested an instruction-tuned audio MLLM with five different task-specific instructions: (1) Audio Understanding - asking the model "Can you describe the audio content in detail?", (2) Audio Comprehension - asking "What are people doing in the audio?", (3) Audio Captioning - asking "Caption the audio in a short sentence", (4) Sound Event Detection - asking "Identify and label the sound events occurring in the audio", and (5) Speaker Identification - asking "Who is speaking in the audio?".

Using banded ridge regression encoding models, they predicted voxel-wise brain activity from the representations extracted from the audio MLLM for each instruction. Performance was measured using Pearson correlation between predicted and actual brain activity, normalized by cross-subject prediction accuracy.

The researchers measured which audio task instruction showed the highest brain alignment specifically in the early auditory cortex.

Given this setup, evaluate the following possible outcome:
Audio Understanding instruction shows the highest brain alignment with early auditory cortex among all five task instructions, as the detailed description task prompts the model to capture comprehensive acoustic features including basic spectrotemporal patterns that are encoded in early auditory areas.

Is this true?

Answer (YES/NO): NO